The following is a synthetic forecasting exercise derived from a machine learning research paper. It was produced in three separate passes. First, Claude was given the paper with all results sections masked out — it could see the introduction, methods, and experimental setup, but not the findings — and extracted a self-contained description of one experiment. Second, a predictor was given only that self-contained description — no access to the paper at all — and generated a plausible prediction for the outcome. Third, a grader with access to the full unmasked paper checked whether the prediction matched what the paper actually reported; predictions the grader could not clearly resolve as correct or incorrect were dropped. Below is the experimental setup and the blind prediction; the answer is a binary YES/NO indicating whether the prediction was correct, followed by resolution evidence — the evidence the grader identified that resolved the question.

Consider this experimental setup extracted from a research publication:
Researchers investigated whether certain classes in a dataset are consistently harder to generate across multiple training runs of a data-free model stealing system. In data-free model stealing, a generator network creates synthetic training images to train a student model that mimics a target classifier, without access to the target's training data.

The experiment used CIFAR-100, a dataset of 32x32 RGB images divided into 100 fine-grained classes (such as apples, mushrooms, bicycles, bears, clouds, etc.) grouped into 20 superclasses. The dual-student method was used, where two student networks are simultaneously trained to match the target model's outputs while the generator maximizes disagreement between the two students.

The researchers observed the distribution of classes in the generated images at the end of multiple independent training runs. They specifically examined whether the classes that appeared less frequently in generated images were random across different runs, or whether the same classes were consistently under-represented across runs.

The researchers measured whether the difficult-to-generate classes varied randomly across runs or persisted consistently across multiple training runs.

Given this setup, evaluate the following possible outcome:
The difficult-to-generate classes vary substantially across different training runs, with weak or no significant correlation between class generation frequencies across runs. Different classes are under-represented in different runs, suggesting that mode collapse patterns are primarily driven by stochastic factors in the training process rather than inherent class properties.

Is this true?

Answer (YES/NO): NO